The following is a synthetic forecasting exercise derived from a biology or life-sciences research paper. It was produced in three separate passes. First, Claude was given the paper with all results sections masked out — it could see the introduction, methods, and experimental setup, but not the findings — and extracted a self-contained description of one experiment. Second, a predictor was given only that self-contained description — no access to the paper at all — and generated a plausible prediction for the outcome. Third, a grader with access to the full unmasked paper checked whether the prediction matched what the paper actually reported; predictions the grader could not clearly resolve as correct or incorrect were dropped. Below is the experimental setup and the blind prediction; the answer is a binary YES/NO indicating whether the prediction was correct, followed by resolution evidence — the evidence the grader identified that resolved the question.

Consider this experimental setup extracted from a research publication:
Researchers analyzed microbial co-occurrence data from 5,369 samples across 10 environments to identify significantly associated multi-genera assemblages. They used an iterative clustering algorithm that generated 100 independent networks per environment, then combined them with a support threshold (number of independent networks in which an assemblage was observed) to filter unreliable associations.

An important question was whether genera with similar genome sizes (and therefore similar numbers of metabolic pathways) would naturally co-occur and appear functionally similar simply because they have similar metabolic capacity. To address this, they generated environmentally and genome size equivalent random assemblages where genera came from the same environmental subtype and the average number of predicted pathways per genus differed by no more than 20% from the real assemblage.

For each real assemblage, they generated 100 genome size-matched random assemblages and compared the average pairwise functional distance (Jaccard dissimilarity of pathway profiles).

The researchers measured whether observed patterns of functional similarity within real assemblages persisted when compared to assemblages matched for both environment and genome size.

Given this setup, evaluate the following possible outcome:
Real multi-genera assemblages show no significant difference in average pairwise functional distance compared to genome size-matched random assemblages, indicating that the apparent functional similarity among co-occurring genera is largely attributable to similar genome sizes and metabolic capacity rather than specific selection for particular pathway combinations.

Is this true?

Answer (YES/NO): NO